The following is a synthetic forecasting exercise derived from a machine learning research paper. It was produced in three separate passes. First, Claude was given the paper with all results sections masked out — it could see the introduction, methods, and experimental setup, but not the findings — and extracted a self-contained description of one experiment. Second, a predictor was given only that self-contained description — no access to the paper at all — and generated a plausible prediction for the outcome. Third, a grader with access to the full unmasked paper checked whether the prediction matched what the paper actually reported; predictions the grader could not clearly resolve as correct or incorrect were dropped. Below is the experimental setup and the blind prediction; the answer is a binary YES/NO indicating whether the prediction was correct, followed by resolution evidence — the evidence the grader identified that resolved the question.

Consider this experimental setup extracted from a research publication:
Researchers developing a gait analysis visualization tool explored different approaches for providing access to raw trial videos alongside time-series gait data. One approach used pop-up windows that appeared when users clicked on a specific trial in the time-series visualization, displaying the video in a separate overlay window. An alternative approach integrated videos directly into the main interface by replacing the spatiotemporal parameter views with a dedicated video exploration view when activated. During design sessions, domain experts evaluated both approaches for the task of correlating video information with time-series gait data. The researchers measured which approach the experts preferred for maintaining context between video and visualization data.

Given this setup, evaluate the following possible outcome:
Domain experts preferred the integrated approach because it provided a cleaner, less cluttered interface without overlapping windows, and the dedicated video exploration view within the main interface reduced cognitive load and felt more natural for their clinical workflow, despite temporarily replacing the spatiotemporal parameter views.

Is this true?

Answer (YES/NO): NO